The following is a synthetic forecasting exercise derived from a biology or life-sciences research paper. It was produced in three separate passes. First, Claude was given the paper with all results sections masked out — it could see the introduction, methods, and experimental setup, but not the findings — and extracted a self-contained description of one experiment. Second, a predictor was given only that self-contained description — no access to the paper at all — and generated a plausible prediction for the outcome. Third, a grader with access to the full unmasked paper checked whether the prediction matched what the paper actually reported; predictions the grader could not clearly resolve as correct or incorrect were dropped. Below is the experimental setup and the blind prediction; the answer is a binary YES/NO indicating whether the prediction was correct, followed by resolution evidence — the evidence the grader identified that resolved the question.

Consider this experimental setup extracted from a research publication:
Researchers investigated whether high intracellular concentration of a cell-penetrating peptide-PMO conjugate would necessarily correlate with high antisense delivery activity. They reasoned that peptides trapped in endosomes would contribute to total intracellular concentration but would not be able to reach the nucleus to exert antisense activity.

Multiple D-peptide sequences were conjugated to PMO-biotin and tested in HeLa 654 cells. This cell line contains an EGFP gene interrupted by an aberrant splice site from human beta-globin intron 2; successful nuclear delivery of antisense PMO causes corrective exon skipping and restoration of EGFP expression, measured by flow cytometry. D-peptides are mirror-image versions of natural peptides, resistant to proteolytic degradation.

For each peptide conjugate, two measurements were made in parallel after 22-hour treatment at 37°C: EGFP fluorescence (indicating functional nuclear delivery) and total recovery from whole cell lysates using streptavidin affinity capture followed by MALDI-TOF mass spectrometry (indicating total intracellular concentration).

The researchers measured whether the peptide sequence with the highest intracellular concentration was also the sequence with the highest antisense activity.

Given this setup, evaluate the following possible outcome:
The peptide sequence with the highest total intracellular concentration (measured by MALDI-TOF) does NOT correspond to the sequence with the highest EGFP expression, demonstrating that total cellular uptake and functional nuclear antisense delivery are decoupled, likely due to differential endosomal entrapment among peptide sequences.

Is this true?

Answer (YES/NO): YES